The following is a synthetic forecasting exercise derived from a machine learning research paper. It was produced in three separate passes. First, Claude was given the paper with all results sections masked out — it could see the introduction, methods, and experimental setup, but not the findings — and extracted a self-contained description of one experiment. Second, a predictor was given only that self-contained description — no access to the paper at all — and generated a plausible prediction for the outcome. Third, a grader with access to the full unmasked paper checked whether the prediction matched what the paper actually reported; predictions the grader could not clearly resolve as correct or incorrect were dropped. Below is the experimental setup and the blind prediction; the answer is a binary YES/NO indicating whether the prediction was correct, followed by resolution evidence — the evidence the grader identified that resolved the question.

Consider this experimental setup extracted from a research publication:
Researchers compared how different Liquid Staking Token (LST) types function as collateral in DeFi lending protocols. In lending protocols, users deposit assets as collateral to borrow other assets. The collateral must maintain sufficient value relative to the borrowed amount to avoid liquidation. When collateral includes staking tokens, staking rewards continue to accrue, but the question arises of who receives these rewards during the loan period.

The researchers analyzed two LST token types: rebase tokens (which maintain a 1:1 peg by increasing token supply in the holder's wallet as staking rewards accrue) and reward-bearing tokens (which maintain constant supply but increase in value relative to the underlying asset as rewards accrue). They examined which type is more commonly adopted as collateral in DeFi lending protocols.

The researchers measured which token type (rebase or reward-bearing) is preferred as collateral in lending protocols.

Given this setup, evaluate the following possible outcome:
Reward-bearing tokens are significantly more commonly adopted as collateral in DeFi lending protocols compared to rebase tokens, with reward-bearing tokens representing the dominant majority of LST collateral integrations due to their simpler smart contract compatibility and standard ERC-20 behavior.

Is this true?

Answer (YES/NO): NO